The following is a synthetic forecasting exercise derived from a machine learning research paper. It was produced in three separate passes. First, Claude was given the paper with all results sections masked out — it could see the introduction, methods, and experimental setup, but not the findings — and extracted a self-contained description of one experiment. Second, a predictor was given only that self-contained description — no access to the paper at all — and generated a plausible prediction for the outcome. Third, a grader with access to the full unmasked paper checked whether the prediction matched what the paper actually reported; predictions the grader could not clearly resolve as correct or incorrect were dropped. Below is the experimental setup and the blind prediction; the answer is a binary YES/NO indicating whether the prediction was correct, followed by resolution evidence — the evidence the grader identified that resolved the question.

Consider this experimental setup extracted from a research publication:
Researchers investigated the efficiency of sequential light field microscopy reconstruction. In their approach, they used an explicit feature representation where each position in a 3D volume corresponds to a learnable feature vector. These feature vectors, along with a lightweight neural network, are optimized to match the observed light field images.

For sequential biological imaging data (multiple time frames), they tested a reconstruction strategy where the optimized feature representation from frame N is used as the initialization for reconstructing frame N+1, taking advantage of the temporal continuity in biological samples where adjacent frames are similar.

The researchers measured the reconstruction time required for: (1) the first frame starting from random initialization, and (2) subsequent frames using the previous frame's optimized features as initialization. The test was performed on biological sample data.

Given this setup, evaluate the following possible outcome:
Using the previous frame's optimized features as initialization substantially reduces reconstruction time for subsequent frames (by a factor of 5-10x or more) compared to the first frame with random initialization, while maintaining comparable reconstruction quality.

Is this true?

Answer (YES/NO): YES